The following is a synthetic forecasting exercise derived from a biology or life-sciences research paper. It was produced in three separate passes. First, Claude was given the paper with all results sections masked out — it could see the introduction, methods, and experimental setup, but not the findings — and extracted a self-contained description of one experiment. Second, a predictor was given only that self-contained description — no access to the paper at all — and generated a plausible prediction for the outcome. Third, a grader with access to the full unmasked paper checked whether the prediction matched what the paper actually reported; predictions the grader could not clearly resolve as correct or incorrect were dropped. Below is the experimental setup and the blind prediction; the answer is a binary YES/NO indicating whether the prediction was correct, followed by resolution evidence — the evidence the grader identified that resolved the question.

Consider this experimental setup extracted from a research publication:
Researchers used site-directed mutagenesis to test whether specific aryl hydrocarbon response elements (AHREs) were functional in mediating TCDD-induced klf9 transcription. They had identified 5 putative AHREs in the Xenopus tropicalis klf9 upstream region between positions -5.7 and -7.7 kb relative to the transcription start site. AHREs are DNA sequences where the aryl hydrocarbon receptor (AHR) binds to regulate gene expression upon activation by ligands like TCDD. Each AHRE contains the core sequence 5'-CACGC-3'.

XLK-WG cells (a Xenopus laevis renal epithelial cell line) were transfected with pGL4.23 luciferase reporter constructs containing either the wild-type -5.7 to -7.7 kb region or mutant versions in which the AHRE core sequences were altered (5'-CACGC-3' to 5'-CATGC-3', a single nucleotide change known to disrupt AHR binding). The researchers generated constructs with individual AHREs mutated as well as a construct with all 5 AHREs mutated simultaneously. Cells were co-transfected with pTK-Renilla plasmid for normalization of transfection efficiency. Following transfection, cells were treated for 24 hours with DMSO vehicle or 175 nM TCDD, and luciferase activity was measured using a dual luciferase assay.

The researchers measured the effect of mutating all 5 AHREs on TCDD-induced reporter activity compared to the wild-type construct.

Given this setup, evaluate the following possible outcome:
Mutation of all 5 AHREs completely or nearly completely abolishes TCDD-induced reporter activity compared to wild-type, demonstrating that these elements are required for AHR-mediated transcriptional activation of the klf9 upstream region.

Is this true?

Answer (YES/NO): YES